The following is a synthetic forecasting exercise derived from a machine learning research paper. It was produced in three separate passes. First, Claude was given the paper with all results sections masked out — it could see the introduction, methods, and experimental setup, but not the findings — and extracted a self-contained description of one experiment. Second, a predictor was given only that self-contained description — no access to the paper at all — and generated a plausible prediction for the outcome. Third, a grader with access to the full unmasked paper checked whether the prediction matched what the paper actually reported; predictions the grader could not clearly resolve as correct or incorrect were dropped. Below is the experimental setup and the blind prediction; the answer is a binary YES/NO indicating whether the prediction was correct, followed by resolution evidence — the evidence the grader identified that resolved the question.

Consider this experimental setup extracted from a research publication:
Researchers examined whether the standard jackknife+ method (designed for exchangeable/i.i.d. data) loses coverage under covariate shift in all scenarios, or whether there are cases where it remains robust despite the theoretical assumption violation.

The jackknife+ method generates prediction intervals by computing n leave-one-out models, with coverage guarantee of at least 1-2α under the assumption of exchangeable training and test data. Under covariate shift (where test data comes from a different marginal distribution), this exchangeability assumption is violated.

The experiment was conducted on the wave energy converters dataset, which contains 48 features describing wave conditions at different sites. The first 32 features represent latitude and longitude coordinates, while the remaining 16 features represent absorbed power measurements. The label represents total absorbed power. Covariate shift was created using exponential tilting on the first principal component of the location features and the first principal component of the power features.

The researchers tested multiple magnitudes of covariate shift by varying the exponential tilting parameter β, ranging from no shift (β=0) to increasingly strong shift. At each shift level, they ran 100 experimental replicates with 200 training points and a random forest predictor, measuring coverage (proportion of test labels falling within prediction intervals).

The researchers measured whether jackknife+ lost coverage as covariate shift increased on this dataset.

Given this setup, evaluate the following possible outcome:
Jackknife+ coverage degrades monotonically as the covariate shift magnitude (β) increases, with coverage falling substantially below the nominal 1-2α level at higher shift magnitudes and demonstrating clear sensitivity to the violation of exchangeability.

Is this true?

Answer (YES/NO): NO